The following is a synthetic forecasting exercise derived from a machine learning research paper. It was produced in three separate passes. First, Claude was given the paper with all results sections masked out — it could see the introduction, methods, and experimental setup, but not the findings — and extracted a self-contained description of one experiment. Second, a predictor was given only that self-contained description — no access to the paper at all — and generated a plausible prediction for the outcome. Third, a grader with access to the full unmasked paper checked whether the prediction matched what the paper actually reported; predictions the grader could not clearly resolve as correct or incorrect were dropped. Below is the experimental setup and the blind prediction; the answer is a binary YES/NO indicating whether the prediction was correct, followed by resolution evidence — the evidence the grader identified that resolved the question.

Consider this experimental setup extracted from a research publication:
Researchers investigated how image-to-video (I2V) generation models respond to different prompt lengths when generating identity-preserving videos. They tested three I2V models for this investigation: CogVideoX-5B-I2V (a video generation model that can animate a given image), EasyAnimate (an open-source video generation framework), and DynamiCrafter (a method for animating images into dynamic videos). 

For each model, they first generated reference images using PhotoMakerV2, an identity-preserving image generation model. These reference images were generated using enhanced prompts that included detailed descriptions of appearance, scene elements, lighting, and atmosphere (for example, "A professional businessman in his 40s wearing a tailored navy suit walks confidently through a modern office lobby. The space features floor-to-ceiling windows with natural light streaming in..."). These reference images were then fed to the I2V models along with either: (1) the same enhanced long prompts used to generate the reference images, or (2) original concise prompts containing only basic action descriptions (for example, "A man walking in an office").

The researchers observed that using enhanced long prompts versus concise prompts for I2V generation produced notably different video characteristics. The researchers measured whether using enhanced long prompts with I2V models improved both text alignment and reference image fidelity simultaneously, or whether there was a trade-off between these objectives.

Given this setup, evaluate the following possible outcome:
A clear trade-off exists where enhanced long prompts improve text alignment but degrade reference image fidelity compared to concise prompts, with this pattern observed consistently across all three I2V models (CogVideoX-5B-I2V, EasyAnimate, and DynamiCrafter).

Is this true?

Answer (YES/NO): YES